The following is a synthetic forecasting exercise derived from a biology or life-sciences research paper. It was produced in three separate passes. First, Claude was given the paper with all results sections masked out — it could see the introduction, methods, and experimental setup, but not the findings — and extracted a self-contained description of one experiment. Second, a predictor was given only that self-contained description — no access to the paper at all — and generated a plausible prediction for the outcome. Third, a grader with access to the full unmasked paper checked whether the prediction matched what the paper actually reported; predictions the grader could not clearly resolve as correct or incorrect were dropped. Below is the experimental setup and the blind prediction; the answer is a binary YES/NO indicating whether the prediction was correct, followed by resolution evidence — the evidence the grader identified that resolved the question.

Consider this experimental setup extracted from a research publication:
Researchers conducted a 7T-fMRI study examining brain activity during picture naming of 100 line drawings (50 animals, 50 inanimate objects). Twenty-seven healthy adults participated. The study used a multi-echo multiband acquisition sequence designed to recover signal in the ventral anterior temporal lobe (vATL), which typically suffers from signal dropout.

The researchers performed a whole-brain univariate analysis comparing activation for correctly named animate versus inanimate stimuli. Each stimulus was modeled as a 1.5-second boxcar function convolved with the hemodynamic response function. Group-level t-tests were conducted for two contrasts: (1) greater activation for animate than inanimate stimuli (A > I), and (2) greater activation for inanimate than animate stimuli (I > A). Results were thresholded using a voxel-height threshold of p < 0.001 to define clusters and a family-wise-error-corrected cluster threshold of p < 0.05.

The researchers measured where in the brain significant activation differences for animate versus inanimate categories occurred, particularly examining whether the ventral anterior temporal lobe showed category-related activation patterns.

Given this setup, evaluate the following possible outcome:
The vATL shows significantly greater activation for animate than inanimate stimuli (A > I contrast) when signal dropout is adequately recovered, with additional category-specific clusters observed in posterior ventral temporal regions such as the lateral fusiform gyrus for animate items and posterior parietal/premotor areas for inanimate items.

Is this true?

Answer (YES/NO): NO